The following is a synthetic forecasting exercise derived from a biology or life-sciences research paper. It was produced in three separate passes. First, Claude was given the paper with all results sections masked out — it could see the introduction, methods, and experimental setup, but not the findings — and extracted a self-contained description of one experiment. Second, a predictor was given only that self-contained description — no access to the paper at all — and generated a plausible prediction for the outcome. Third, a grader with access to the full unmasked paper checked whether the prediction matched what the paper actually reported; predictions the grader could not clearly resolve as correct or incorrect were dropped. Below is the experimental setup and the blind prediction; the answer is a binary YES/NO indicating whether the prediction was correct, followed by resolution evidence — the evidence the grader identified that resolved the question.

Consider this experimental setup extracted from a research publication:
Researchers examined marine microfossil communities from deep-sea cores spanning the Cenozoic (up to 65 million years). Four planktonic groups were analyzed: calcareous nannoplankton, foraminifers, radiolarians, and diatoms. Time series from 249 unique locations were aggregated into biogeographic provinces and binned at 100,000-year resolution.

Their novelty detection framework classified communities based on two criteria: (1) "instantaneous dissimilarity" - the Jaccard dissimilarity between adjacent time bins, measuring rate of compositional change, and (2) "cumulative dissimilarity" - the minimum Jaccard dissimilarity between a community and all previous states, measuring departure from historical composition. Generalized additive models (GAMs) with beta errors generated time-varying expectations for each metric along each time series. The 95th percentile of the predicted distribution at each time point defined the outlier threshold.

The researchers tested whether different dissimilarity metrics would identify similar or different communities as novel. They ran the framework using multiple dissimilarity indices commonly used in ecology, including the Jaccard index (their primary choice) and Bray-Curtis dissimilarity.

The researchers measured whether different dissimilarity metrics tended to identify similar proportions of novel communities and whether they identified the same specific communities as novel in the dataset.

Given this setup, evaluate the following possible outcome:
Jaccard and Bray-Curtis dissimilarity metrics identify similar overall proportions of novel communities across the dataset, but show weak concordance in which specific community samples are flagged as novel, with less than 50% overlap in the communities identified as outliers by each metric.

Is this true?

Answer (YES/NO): NO